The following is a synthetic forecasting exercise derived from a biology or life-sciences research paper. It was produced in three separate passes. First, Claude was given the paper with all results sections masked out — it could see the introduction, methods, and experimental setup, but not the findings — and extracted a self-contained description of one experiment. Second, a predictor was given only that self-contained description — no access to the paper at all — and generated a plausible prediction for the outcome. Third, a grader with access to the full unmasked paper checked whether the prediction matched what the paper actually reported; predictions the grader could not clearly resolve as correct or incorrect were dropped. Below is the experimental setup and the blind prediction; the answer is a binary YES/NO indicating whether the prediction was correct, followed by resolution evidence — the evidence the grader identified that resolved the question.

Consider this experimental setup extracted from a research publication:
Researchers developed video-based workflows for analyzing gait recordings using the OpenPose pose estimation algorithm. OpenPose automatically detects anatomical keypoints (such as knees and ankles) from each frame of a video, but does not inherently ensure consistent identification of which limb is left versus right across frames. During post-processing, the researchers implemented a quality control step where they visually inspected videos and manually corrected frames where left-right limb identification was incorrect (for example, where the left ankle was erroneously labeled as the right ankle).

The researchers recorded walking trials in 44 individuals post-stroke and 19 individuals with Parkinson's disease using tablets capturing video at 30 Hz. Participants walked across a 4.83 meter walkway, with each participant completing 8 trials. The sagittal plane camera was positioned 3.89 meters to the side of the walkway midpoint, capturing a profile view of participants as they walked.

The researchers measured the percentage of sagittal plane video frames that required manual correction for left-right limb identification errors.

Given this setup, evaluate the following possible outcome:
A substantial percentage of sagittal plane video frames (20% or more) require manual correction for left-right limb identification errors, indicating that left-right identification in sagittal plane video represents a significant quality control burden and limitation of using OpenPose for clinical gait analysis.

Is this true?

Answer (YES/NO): NO